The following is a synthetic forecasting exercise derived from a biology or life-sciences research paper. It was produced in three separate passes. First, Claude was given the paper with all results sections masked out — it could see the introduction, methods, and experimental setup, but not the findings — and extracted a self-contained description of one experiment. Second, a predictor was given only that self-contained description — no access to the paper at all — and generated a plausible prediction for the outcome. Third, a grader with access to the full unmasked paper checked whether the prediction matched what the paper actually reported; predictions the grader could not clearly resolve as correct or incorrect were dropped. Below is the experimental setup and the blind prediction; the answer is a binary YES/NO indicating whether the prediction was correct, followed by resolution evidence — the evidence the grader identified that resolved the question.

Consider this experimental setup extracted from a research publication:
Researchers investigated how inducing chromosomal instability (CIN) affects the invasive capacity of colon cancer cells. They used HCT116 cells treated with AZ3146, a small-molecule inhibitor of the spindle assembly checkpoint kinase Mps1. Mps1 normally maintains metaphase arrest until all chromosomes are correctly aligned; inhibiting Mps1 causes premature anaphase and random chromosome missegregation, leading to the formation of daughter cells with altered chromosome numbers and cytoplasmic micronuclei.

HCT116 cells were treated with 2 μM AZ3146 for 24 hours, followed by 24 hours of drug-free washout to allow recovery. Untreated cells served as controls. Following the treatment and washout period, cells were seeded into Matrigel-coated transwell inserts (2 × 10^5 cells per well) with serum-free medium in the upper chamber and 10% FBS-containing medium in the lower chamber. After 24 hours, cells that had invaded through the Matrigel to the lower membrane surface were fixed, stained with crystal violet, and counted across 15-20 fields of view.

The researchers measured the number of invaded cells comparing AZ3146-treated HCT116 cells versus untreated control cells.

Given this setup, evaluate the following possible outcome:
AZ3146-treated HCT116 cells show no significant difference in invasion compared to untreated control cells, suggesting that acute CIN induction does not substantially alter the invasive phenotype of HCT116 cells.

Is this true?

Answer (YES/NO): NO